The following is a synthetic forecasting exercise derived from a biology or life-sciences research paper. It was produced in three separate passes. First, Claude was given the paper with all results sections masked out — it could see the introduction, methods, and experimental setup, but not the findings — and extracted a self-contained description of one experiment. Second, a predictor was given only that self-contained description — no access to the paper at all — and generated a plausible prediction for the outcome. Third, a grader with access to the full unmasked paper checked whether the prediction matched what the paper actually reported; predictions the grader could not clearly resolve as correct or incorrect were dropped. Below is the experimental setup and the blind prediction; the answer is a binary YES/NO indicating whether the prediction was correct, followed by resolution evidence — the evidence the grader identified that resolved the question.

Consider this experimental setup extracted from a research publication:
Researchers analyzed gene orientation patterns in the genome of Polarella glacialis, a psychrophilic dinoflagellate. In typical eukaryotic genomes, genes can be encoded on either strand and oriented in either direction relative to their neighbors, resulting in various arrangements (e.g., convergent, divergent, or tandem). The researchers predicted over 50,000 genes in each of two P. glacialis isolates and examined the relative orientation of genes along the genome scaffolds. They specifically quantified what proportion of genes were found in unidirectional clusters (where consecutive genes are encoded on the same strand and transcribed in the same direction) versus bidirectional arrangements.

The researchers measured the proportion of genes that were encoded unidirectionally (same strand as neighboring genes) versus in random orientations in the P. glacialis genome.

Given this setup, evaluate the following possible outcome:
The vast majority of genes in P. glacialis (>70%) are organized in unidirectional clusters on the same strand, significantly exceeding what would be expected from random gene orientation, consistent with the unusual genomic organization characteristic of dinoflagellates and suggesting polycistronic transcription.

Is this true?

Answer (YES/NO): NO